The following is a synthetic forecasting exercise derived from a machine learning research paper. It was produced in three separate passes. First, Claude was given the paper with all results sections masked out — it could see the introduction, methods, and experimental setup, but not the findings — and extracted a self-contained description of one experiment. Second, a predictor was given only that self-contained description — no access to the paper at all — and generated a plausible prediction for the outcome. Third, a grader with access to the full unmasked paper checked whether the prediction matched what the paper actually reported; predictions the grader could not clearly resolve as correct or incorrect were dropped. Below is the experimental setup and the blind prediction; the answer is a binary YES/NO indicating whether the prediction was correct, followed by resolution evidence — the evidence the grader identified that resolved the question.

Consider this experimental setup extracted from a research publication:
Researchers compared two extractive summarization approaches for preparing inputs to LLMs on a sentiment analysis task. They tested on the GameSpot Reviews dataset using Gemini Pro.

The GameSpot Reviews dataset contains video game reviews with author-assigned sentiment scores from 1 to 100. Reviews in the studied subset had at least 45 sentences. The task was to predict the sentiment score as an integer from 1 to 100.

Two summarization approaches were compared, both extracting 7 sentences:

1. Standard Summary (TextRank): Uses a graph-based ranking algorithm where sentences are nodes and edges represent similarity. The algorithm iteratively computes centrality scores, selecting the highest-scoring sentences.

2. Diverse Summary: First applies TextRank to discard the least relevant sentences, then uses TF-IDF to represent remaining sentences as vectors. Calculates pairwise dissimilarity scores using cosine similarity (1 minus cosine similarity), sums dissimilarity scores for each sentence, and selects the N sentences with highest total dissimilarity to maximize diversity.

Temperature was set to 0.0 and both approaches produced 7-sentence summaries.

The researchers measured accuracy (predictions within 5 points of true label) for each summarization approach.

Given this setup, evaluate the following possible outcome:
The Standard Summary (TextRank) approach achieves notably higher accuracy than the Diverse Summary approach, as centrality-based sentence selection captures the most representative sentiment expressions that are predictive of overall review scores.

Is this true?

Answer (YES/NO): NO